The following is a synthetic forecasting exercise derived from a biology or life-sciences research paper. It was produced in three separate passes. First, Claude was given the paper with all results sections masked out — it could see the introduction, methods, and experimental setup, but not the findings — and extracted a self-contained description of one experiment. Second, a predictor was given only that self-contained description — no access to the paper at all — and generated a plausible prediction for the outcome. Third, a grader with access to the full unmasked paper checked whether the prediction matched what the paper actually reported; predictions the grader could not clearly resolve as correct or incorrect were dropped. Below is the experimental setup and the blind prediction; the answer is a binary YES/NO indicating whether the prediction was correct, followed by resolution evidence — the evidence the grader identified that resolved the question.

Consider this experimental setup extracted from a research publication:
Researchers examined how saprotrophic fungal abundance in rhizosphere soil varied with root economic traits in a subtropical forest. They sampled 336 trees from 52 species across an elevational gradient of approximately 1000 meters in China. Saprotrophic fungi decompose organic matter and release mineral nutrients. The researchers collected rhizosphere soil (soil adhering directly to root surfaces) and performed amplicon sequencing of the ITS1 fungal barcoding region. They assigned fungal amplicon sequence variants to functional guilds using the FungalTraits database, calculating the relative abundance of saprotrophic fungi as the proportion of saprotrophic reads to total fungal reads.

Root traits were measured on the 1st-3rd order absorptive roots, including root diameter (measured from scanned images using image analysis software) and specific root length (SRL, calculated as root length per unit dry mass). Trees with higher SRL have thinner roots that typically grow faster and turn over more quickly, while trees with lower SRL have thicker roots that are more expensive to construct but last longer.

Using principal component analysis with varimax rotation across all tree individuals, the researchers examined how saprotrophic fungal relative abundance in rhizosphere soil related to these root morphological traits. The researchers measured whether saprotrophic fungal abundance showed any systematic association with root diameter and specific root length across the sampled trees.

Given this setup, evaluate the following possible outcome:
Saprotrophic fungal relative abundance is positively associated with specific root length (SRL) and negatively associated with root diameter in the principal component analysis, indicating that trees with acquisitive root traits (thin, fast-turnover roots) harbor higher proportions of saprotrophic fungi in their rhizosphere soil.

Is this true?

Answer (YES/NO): NO